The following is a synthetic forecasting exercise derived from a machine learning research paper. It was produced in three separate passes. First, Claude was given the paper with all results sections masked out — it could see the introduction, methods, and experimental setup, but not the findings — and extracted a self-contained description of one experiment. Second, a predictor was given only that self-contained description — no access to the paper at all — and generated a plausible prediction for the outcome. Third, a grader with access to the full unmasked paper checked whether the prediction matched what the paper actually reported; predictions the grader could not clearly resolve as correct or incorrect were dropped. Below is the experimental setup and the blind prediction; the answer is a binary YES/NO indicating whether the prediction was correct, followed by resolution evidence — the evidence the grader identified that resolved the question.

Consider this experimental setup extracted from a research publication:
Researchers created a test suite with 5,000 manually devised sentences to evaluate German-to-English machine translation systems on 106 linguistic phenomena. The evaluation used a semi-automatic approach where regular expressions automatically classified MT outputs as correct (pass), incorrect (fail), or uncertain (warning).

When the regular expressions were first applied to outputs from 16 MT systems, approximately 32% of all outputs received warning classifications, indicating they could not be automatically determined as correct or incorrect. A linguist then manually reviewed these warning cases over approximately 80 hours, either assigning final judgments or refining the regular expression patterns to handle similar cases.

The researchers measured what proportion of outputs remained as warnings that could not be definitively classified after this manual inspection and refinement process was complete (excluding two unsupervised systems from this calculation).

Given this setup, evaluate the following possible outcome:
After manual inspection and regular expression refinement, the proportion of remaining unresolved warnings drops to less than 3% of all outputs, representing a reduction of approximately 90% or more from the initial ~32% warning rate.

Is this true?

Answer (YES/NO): NO